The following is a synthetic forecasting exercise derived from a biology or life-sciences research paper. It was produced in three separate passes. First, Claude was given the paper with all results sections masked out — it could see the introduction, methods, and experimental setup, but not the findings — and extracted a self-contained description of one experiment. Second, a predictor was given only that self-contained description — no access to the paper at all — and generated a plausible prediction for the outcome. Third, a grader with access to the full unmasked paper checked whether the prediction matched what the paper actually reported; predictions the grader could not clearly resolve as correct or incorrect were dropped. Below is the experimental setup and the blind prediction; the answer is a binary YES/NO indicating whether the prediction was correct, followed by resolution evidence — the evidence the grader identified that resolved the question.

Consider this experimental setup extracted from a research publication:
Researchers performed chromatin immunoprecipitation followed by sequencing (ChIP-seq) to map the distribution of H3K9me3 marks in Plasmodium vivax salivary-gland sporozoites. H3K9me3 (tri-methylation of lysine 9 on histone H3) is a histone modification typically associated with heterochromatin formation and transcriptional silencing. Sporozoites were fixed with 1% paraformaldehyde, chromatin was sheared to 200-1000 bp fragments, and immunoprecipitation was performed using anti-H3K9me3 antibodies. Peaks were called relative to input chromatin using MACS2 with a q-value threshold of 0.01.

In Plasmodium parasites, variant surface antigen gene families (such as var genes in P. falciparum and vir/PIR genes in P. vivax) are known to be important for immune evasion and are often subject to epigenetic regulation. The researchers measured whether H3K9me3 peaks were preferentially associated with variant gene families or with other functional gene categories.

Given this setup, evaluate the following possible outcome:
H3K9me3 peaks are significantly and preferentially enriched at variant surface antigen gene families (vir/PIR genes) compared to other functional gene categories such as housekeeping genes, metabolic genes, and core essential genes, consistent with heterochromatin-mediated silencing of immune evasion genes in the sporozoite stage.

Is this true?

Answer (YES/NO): YES